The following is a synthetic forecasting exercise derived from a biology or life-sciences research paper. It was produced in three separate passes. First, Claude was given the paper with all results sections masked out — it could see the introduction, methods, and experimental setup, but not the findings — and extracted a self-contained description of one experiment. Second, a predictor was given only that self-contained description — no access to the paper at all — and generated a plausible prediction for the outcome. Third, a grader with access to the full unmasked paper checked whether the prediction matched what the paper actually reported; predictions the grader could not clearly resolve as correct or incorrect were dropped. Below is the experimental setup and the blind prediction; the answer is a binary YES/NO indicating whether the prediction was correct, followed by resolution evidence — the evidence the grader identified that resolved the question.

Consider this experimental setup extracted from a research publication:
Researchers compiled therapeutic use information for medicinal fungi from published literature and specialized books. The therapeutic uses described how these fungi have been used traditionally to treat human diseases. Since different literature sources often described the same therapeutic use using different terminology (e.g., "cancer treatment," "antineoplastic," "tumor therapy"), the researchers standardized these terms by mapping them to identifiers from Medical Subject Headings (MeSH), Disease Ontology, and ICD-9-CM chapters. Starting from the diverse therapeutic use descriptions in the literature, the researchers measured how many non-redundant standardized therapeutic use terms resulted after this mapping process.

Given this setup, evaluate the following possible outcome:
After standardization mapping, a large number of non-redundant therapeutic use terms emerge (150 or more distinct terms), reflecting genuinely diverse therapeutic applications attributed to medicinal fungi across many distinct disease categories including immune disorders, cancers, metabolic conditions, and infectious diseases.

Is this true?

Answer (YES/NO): NO